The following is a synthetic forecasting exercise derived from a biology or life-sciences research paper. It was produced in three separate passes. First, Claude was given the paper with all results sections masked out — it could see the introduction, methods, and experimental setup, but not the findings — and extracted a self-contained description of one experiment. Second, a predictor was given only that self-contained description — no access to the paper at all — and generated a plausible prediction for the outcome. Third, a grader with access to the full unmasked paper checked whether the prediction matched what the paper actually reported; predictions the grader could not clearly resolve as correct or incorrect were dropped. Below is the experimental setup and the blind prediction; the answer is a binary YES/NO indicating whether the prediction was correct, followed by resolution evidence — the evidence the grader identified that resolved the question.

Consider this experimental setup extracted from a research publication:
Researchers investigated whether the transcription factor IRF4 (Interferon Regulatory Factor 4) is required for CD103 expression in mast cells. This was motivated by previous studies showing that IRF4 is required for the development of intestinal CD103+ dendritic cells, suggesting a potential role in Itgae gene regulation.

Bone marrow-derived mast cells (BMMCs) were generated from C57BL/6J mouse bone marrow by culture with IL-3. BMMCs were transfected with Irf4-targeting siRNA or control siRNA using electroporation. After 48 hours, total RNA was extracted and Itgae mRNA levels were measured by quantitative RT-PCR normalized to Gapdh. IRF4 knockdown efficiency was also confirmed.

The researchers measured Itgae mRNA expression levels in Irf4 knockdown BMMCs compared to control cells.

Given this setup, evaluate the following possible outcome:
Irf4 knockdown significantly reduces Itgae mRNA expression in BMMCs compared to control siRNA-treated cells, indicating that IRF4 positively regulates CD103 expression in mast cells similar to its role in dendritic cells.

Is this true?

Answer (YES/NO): NO